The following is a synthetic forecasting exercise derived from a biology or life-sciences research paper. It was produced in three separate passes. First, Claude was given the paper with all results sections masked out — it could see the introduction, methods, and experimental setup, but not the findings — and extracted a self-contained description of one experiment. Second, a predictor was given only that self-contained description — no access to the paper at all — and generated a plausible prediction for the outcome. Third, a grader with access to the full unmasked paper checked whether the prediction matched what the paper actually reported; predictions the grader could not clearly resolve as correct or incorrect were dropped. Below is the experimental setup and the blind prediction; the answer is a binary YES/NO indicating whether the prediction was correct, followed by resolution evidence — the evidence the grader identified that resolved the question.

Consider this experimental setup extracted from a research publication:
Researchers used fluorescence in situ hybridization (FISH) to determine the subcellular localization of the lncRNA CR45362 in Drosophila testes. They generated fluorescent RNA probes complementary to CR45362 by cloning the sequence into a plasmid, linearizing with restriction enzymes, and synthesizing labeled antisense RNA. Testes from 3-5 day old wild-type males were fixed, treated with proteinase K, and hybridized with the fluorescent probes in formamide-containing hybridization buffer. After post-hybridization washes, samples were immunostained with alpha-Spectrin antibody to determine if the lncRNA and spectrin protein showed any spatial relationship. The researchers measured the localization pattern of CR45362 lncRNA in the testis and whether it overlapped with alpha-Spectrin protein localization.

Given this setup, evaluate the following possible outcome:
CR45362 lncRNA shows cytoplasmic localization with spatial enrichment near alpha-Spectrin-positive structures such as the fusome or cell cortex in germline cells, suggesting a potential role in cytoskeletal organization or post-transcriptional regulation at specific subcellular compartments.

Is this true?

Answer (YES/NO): NO